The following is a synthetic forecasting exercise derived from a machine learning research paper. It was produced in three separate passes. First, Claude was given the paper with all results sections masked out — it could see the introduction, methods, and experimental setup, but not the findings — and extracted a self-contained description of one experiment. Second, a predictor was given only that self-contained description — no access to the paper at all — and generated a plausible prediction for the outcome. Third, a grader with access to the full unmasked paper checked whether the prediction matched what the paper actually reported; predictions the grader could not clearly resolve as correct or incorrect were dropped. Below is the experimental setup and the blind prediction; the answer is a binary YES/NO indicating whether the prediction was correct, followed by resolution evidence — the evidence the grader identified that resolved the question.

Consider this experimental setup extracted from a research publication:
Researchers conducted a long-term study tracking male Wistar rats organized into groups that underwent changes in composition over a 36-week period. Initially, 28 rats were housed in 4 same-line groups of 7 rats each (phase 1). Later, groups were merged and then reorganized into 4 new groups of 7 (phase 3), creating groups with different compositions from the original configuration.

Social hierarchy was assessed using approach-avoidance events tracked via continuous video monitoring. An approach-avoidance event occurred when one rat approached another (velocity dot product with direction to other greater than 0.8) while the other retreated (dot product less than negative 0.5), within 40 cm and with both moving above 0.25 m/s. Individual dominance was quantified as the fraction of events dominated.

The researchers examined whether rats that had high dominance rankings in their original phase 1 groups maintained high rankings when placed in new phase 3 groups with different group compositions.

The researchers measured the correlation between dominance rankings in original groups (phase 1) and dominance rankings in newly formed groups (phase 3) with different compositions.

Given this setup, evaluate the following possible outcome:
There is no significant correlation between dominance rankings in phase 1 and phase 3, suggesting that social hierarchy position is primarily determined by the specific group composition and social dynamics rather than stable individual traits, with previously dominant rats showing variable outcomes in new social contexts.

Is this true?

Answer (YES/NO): YES